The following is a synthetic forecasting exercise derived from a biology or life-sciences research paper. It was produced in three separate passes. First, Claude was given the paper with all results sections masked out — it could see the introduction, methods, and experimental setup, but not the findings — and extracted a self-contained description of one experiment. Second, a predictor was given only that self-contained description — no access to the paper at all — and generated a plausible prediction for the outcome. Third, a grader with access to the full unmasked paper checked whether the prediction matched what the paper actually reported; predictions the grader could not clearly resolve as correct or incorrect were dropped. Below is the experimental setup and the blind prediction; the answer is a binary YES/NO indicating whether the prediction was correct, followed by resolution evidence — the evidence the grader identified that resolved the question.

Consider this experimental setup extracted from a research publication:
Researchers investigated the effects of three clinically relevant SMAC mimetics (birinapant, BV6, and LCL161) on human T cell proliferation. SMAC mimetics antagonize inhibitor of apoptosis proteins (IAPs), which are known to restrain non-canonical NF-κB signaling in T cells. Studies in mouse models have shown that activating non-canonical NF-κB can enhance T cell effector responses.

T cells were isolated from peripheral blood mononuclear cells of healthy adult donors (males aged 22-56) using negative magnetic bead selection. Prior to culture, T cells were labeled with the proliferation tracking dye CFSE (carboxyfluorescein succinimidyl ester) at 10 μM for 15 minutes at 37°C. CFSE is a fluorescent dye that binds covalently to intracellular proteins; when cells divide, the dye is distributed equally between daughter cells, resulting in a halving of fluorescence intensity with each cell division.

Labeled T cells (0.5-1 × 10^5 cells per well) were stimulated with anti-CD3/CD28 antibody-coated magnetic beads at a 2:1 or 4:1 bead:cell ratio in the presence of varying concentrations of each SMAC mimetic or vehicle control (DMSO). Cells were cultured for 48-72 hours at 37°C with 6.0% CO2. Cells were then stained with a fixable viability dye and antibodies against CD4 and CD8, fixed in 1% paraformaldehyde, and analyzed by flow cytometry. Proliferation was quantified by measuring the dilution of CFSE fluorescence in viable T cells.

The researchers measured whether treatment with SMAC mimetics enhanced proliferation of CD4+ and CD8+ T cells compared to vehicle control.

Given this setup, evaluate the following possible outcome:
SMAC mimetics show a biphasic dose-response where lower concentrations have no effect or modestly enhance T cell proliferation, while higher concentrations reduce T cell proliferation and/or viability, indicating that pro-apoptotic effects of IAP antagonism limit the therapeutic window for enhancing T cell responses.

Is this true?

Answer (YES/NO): NO